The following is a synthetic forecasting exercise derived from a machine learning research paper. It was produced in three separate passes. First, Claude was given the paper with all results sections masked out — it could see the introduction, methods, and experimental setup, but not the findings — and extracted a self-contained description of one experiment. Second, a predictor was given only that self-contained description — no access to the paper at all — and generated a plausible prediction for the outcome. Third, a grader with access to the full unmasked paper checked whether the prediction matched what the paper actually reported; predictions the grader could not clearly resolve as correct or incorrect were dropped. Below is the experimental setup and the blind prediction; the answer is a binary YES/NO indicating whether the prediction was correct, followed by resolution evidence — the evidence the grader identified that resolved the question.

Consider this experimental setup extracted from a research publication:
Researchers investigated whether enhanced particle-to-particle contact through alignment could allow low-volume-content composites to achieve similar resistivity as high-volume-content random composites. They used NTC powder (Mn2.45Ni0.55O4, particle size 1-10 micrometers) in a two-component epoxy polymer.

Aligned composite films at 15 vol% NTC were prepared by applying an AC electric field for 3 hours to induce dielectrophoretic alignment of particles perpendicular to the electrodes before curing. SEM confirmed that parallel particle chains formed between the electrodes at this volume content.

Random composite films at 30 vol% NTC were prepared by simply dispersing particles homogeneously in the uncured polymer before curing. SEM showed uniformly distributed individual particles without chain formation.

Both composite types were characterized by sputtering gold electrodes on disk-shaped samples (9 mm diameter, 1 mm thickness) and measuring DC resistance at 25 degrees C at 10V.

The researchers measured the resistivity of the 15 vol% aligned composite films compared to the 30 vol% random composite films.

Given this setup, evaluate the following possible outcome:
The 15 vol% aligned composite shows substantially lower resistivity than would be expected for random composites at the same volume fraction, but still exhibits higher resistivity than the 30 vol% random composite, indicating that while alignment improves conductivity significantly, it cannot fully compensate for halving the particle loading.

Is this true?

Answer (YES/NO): NO